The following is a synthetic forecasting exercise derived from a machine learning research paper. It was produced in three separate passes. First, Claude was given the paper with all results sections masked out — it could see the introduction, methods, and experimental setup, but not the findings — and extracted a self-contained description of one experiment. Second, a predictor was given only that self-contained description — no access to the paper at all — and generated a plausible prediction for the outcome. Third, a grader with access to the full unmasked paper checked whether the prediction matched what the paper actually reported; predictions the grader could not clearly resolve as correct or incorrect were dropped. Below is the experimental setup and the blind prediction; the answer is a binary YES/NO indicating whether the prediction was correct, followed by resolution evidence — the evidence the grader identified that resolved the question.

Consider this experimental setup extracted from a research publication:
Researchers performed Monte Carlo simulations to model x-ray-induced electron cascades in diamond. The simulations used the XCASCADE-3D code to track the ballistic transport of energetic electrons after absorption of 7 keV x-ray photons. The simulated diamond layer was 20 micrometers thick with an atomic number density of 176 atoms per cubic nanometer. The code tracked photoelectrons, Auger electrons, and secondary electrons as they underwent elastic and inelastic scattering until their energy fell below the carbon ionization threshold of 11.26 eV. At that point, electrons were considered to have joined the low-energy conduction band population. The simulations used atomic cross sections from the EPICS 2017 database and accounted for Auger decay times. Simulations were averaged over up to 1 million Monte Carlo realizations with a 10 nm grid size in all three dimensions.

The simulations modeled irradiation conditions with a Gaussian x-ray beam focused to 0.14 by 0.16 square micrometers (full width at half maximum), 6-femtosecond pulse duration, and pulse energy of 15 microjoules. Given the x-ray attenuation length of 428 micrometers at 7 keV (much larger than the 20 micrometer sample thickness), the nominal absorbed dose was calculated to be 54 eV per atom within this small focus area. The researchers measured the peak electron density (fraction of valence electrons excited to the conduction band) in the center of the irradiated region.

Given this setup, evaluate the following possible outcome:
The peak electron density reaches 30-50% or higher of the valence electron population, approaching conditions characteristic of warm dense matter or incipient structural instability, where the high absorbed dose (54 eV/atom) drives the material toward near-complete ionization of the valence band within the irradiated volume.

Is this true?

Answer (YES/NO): NO